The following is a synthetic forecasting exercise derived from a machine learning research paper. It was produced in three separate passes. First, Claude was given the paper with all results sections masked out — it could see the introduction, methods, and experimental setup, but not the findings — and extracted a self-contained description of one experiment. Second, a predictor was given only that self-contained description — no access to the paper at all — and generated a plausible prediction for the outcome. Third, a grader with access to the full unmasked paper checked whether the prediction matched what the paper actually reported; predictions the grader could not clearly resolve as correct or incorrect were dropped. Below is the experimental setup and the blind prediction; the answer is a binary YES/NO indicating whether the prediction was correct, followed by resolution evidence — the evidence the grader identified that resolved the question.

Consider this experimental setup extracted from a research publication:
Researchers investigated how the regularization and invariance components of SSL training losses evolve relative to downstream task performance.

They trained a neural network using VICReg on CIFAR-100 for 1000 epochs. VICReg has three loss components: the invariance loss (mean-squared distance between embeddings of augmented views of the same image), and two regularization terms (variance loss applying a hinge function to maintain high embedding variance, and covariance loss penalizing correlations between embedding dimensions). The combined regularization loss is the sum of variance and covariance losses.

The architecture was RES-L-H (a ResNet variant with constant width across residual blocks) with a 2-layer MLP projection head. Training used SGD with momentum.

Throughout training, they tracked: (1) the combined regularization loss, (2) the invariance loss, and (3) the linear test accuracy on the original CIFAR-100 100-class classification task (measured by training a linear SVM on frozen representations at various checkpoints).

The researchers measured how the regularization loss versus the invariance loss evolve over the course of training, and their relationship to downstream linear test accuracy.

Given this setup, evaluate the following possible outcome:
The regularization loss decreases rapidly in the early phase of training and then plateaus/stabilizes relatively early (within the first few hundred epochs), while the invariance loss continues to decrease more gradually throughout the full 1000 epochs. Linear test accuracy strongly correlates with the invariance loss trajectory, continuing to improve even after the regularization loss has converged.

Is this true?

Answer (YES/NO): NO